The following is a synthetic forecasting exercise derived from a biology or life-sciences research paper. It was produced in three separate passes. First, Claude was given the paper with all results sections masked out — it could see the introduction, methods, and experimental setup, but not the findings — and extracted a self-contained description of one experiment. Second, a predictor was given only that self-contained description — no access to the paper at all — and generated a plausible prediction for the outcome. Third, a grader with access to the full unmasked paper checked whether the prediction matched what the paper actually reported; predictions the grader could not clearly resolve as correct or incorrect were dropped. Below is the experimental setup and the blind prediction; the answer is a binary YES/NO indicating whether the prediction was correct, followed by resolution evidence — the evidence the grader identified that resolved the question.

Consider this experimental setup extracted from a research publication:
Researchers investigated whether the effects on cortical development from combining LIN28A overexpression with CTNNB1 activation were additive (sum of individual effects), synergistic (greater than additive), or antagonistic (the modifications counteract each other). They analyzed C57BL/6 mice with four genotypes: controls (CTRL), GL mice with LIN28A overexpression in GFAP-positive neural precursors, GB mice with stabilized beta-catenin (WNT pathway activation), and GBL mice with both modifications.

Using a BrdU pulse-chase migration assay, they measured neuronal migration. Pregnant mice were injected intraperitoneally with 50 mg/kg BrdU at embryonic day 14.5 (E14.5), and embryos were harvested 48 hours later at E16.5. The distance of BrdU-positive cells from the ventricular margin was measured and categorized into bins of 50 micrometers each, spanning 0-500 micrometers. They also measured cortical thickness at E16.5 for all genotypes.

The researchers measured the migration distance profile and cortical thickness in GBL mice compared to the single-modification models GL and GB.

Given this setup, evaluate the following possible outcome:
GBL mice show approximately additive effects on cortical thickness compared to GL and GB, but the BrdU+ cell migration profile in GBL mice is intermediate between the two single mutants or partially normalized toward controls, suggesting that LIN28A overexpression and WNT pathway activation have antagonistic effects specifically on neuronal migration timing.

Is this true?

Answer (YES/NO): NO